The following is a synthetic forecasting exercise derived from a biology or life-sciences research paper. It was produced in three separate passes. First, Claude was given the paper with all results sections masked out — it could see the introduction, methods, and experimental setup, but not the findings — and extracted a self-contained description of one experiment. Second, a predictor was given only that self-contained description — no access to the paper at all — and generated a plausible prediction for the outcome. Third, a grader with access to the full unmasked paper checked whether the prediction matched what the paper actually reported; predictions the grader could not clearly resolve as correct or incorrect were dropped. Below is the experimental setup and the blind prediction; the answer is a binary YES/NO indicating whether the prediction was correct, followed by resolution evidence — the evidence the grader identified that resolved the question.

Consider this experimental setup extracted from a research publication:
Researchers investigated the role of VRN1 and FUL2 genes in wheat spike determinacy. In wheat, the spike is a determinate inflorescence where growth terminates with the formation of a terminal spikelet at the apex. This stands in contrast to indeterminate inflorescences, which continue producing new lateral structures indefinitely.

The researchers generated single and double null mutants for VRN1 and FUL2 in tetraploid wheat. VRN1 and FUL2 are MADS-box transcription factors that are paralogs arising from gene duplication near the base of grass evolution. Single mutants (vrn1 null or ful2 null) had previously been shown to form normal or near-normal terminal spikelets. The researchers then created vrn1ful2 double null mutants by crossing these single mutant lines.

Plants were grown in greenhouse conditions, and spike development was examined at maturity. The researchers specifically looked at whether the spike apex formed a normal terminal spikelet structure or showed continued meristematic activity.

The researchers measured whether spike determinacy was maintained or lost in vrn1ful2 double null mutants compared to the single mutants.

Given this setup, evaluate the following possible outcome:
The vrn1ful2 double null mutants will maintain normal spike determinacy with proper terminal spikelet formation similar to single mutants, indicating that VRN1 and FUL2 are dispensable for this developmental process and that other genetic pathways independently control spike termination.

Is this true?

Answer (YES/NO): NO